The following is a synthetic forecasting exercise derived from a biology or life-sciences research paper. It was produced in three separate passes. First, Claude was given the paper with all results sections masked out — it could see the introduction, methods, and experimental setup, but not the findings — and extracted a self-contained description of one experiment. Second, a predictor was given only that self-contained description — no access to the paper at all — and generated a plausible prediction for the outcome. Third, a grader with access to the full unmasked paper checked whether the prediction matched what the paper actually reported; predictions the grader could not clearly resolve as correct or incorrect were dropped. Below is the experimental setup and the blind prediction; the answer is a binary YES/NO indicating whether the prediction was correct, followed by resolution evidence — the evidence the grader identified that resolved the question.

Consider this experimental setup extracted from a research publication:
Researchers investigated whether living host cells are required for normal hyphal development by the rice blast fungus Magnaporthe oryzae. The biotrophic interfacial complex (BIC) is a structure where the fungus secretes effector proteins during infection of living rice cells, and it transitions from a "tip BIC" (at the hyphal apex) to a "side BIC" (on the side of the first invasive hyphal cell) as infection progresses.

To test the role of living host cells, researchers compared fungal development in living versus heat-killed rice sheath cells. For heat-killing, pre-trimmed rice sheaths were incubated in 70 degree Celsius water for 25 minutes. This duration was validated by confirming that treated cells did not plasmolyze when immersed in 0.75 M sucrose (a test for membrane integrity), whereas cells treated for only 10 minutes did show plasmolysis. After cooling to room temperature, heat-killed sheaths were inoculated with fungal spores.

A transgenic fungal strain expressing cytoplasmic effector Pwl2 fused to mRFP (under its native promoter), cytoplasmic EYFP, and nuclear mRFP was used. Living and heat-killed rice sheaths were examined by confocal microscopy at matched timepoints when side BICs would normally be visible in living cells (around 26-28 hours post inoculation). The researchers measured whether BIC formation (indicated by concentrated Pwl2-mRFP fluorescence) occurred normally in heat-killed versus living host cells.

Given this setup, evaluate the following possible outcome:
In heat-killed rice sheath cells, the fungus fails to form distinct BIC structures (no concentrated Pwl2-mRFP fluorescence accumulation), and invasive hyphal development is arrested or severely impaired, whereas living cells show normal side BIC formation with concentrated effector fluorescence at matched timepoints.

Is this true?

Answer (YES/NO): NO